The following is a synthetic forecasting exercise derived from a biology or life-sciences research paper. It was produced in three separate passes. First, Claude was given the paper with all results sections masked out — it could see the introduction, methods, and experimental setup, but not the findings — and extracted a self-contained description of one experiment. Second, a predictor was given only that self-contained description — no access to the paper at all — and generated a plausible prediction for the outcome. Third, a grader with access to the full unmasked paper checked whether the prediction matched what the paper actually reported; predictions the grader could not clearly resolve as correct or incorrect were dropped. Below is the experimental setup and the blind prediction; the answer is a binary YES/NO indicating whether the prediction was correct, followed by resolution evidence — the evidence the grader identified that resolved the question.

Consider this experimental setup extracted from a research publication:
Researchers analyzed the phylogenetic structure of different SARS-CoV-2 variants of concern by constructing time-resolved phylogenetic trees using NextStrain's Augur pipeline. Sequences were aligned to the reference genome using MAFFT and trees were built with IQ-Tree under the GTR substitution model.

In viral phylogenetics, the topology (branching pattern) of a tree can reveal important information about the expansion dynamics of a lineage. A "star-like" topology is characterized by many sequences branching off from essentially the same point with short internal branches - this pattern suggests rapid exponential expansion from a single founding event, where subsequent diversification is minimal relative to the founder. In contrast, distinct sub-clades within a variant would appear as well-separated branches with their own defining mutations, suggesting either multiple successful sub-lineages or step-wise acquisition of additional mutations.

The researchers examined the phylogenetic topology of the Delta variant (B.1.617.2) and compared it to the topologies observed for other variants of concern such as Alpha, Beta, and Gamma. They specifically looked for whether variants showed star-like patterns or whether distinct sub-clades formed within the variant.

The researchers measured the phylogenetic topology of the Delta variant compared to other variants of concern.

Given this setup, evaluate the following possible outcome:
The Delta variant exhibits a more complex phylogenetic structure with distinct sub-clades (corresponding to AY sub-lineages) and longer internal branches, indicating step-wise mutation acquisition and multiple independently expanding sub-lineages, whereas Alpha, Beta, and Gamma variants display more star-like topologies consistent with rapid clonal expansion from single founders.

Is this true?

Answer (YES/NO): NO